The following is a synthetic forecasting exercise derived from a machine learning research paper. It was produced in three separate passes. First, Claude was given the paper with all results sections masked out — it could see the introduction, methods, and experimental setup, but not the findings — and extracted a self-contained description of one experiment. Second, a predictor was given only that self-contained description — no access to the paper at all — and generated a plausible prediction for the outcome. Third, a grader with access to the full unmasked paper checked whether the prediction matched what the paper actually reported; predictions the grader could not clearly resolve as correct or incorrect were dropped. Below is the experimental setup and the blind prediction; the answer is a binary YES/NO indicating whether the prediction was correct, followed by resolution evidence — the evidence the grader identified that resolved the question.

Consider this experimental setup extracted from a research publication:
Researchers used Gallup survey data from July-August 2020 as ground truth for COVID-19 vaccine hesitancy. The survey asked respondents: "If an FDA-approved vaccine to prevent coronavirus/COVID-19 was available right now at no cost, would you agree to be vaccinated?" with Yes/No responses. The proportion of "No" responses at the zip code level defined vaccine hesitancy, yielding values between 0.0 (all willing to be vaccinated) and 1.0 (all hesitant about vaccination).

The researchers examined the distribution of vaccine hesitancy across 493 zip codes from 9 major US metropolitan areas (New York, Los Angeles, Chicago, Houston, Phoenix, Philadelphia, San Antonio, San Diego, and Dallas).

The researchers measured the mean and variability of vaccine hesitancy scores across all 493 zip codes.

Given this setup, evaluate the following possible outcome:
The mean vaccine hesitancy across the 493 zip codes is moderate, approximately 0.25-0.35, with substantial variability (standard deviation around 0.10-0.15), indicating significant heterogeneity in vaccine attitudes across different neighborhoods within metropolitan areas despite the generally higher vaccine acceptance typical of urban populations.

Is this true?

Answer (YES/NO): NO